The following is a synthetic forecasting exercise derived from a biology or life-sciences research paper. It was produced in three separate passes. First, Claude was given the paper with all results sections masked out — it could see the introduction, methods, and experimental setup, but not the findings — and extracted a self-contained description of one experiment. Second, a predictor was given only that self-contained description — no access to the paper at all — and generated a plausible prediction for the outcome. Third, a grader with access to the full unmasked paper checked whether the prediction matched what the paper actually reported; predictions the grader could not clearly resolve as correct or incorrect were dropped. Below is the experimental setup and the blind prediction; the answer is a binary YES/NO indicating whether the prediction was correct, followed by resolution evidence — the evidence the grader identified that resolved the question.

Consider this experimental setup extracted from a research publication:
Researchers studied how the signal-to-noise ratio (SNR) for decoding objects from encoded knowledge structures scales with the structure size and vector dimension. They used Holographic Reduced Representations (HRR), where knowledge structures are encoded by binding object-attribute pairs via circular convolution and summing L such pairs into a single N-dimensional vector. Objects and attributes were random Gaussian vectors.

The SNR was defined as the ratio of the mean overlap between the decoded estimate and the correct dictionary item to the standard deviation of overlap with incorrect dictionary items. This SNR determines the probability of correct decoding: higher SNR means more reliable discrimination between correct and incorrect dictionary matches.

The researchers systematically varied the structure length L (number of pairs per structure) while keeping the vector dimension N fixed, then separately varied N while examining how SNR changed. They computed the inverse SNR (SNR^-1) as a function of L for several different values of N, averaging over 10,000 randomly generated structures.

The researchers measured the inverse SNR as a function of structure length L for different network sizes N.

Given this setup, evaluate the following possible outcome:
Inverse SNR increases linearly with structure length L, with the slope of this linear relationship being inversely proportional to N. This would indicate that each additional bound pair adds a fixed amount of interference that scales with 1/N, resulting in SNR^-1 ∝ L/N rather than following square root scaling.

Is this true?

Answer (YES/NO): YES